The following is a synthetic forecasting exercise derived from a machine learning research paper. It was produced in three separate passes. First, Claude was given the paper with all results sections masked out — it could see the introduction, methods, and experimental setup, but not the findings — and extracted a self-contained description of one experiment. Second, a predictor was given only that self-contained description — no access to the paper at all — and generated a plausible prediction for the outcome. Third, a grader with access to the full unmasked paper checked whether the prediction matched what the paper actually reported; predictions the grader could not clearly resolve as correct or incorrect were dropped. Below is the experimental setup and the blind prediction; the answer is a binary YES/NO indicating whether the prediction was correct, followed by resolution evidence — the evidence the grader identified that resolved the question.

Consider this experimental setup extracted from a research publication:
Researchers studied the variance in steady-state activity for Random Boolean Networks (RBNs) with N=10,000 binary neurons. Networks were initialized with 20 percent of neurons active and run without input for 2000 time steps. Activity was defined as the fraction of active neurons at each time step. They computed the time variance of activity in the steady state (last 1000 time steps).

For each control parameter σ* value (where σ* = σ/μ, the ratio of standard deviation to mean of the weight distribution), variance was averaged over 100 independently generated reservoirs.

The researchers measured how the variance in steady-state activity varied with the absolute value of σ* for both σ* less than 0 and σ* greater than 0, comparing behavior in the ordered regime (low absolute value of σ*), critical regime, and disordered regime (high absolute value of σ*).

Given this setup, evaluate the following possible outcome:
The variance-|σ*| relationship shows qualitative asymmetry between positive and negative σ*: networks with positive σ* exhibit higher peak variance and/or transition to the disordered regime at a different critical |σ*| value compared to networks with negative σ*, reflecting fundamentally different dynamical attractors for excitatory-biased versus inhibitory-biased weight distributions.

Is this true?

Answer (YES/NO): YES